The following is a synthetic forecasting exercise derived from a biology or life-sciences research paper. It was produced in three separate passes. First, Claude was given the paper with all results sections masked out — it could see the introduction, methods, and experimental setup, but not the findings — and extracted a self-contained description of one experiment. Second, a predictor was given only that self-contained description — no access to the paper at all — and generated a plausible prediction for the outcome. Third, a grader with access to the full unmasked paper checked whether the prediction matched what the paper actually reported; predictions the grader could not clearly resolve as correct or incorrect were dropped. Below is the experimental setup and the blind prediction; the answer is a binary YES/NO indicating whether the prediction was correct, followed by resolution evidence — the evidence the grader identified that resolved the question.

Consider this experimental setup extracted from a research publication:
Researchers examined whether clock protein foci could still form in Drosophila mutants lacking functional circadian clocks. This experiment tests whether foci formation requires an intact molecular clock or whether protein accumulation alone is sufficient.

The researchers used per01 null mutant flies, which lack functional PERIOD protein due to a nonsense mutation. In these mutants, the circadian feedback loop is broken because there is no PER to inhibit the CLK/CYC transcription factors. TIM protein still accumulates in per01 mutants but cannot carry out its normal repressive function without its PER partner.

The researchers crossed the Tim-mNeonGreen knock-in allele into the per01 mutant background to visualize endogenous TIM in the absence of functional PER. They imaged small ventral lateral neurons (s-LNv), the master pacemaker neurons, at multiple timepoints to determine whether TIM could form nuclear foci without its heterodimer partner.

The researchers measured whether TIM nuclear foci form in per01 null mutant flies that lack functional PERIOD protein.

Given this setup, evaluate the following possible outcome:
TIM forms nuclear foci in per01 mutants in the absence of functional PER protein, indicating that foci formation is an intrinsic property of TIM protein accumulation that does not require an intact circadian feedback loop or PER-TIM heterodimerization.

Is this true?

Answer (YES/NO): NO